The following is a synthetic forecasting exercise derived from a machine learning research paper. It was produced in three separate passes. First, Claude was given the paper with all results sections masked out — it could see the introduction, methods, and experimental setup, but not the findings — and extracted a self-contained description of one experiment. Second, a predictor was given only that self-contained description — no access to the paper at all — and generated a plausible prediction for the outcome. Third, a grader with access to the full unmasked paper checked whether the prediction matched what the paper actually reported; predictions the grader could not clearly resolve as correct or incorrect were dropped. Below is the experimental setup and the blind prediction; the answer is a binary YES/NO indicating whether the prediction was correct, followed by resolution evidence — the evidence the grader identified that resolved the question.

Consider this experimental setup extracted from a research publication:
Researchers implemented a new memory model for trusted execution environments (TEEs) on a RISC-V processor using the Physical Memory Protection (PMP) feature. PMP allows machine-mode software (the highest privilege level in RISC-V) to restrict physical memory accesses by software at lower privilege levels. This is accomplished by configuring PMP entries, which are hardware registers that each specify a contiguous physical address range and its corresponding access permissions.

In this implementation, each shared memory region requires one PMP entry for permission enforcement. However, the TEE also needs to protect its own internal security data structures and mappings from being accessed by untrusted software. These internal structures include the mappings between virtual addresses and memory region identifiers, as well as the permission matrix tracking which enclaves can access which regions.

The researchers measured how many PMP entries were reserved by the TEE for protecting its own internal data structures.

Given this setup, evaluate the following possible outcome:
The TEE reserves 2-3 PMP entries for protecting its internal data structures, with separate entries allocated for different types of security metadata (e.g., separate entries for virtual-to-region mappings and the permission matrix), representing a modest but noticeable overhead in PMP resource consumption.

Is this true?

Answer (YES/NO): NO